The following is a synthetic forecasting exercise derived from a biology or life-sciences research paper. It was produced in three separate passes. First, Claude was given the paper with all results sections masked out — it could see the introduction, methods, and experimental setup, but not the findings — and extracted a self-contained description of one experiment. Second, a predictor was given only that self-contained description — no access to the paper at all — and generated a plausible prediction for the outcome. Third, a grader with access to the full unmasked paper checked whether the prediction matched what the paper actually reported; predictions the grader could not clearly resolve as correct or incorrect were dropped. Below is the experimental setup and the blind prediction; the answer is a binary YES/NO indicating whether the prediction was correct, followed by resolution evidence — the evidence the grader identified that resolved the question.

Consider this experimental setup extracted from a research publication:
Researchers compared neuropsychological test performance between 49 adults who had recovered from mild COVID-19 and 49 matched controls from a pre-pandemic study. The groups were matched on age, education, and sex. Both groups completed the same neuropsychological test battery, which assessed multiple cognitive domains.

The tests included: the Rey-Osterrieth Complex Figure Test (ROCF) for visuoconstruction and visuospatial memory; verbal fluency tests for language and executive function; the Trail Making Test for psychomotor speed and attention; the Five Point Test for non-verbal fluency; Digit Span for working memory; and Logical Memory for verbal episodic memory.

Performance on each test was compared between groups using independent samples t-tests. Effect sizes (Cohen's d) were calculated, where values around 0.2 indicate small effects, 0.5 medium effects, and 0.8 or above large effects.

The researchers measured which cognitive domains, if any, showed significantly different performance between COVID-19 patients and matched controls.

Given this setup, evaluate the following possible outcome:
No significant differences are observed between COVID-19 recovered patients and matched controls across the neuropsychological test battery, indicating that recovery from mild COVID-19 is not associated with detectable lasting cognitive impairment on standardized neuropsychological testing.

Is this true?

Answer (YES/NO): NO